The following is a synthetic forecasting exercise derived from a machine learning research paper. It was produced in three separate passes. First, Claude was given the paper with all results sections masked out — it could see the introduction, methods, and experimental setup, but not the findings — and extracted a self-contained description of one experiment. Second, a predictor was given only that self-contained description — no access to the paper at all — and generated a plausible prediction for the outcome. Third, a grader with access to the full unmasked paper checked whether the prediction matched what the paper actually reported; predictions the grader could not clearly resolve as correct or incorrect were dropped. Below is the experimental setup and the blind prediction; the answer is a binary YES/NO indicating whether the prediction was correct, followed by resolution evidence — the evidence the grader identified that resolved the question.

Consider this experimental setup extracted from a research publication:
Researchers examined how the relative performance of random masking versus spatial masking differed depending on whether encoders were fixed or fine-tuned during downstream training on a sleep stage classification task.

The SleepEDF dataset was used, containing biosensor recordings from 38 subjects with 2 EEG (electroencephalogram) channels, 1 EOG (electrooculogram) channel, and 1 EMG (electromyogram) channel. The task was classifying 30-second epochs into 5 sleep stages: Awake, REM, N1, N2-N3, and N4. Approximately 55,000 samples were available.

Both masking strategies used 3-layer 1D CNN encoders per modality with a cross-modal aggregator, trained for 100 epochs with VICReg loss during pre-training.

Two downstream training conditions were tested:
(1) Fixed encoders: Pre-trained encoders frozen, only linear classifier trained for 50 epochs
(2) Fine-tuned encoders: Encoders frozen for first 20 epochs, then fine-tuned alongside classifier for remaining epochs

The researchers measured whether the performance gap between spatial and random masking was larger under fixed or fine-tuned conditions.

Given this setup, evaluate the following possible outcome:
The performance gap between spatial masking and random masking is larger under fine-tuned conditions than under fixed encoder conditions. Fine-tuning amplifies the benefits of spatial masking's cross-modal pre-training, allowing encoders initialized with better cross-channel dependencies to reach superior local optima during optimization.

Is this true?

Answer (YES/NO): NO